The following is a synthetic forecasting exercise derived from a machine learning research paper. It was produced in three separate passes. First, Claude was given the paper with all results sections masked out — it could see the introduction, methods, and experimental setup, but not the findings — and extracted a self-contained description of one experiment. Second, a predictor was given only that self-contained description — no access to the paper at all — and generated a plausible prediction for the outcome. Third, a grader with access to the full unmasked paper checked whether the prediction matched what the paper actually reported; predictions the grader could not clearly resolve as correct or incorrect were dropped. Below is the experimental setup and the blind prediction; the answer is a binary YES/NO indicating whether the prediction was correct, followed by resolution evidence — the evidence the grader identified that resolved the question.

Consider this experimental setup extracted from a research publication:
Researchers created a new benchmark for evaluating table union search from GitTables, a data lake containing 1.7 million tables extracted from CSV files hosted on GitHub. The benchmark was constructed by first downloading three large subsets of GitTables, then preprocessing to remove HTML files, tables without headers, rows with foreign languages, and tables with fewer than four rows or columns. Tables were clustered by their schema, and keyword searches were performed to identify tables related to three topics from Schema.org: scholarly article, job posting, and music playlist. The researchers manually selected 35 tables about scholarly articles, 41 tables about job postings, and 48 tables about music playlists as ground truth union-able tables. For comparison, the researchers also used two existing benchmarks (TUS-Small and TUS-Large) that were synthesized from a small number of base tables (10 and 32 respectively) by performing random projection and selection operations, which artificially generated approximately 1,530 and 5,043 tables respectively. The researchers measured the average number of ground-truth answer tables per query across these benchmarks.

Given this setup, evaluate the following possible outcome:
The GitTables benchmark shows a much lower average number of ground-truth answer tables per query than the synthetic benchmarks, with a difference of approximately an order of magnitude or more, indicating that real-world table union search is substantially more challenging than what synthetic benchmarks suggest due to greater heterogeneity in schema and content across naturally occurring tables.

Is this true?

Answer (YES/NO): NO